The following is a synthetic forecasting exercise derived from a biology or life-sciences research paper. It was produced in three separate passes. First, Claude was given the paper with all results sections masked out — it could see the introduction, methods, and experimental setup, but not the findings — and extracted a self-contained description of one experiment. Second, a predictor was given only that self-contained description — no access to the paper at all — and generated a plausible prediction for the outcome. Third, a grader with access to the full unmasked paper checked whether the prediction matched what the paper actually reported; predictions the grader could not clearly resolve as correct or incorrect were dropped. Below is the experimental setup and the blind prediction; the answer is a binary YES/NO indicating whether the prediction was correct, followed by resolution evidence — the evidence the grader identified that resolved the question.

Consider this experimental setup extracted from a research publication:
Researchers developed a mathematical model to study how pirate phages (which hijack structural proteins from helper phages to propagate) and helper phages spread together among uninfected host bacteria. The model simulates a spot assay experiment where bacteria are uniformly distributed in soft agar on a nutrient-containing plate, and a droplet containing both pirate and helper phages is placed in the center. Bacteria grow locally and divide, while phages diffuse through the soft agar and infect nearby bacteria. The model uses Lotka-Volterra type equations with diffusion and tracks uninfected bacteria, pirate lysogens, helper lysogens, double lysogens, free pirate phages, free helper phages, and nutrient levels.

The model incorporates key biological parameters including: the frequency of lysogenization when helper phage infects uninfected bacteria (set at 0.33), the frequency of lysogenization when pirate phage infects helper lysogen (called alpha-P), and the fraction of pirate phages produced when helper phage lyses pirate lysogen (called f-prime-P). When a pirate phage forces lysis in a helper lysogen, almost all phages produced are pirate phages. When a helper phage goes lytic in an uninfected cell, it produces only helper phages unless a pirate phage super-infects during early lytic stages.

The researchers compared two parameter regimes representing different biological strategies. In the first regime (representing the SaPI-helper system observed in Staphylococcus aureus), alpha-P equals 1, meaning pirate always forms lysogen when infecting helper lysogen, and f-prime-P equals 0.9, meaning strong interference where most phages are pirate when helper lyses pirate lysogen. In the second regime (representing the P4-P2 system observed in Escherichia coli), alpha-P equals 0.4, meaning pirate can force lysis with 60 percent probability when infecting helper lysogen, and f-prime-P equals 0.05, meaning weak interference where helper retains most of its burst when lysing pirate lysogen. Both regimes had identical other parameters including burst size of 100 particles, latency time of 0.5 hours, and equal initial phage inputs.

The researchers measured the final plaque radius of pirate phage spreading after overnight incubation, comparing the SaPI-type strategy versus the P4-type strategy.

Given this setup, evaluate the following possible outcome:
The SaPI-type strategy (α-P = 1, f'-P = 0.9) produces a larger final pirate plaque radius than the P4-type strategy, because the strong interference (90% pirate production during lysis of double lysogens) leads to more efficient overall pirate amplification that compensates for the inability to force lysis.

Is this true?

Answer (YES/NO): YES